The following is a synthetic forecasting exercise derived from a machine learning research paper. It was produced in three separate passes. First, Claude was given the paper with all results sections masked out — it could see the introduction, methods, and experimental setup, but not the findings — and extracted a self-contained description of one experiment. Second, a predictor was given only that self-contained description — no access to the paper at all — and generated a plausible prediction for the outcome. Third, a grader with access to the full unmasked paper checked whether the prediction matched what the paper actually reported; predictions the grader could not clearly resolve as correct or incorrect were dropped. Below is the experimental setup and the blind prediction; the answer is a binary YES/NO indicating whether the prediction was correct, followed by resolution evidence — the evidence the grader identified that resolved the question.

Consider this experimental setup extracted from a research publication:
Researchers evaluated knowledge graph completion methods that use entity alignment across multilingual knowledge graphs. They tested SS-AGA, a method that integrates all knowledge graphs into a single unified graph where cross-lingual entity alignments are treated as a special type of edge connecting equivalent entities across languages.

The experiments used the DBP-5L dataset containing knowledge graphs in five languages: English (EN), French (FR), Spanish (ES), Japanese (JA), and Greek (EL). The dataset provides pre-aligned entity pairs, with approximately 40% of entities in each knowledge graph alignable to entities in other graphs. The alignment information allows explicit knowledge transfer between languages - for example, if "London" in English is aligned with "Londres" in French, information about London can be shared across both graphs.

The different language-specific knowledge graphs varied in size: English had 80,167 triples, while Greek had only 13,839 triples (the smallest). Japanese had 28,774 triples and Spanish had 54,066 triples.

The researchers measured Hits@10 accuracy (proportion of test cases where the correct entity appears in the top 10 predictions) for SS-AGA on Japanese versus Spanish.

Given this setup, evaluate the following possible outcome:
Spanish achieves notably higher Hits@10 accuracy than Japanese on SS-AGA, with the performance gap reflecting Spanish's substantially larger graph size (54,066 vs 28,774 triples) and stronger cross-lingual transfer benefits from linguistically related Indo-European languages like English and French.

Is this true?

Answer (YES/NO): NO